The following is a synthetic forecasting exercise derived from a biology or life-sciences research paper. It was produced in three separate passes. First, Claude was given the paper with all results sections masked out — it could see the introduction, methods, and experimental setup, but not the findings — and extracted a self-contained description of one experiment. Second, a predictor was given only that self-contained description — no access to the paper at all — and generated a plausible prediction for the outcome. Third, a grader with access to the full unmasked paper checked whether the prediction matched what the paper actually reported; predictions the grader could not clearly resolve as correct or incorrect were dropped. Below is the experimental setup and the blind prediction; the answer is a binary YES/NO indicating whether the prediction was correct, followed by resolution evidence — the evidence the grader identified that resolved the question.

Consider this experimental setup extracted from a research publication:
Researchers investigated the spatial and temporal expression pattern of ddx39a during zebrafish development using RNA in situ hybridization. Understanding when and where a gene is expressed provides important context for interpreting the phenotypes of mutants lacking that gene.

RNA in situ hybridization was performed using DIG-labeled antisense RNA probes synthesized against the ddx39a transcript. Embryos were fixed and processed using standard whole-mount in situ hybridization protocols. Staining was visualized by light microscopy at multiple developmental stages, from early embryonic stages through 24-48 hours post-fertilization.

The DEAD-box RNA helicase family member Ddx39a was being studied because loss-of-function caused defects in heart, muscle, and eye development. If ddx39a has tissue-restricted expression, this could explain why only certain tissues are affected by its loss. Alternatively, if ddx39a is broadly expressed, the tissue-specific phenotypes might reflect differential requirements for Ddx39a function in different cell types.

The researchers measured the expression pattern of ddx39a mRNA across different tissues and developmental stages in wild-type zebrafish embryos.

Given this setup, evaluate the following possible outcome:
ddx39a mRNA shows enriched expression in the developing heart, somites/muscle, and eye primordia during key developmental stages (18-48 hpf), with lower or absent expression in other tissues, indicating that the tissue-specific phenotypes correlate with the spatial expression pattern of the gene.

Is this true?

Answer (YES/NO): YES